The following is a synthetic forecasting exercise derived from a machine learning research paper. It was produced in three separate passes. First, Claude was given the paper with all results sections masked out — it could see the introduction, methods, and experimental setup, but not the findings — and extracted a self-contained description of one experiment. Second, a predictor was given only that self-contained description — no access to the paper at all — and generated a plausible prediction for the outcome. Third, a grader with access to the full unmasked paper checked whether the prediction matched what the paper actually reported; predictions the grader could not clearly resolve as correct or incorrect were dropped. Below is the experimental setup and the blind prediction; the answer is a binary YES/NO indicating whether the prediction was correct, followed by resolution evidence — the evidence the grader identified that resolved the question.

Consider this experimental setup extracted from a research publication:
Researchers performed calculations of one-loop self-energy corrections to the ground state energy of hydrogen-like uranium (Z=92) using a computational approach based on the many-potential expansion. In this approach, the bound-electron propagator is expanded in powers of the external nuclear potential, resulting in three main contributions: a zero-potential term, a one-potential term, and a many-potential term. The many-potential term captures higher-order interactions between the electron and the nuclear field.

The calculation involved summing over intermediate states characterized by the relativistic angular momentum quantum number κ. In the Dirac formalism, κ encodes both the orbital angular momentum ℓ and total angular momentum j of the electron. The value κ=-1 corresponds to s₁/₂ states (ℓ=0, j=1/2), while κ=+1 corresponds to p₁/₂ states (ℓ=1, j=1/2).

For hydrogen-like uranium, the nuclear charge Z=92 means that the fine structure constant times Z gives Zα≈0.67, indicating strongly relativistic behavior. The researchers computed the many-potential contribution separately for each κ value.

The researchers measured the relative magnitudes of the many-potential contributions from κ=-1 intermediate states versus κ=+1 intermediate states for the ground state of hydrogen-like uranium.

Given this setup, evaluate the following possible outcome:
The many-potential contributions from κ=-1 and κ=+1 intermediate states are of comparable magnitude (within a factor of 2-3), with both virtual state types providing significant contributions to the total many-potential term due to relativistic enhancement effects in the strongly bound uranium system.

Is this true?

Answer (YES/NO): NO